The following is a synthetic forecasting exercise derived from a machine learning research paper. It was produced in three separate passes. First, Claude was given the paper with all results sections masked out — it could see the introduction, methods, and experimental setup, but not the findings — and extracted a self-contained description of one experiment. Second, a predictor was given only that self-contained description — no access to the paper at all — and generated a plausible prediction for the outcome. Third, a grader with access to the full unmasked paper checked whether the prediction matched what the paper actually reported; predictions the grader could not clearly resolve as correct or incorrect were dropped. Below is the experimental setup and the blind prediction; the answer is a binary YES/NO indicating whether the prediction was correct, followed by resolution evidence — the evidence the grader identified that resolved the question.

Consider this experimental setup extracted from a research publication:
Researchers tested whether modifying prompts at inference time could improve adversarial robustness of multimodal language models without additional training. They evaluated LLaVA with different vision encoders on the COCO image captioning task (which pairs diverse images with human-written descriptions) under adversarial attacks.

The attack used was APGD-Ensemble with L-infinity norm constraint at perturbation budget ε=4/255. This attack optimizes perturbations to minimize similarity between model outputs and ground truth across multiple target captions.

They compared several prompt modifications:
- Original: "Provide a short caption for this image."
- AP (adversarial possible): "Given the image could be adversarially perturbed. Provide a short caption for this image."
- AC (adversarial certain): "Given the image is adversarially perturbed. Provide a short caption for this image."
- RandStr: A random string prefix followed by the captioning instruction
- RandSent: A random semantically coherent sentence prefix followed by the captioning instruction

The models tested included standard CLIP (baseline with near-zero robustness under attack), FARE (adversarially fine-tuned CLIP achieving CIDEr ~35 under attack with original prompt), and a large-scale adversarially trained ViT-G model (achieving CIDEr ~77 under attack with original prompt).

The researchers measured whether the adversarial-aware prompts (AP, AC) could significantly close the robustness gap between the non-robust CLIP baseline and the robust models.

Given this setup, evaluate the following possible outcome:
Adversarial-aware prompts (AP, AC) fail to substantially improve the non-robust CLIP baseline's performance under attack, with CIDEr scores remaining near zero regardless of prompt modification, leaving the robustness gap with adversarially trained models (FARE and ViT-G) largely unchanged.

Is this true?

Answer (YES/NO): YES